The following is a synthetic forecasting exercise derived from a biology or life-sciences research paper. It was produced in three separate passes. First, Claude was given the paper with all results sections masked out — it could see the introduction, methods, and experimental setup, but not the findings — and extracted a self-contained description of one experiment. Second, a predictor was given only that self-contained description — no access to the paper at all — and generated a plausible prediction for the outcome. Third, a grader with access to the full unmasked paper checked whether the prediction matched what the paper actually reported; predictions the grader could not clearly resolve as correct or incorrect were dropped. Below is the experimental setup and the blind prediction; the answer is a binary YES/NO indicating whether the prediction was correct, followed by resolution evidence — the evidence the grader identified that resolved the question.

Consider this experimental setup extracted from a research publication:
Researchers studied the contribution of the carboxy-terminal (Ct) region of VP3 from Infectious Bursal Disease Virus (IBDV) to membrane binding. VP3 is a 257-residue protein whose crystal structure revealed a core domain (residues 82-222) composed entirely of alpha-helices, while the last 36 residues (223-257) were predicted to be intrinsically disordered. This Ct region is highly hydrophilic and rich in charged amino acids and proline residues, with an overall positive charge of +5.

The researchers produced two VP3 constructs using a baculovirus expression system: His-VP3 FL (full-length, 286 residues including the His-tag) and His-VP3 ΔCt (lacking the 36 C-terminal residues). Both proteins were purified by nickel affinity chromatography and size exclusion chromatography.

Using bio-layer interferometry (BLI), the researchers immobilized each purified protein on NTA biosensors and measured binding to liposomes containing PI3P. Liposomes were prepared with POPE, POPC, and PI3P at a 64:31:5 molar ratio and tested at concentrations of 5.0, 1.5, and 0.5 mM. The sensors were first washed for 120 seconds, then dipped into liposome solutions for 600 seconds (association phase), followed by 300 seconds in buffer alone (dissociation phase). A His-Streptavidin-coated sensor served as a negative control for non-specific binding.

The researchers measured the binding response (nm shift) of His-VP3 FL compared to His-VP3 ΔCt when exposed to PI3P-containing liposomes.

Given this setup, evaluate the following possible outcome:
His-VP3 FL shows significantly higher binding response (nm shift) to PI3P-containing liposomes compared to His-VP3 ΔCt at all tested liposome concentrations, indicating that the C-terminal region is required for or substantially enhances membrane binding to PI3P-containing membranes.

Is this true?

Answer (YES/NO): YES